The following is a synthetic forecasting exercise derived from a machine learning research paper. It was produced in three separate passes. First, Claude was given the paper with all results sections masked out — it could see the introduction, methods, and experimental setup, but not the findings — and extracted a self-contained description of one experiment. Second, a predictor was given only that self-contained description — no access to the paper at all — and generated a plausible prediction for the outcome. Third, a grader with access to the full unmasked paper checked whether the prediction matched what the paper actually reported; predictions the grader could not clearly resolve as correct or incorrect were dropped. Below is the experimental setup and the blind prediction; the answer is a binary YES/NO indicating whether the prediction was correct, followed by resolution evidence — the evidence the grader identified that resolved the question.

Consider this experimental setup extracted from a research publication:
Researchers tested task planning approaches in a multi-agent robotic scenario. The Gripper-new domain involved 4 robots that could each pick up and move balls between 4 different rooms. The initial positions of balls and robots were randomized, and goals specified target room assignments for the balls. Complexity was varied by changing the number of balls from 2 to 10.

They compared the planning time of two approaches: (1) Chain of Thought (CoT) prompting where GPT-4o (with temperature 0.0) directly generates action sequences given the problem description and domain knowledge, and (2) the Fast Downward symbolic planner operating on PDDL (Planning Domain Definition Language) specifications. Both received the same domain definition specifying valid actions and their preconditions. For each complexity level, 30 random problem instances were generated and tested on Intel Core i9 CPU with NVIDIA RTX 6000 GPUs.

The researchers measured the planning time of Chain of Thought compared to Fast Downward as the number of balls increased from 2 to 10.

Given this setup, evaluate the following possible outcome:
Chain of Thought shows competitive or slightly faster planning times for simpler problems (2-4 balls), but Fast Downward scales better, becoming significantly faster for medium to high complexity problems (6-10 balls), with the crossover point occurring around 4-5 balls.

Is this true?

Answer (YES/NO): NO